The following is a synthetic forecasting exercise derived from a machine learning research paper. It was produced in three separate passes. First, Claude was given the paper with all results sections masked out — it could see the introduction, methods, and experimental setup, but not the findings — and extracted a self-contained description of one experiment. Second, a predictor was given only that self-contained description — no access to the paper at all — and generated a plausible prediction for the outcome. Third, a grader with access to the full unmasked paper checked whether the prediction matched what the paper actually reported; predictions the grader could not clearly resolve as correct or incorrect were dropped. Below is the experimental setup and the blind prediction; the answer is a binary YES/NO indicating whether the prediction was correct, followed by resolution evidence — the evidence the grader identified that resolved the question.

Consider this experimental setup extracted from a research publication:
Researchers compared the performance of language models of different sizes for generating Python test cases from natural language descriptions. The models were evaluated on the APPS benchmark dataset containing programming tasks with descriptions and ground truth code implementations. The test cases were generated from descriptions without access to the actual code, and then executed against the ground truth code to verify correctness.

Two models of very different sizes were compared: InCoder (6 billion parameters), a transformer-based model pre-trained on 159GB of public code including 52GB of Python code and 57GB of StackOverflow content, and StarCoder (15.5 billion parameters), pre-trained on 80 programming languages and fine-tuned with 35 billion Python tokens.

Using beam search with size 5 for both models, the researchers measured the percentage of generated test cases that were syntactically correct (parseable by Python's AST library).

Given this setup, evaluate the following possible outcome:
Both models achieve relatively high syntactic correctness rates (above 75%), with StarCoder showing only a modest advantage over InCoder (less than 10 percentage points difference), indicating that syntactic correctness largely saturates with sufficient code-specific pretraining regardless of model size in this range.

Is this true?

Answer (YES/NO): NO